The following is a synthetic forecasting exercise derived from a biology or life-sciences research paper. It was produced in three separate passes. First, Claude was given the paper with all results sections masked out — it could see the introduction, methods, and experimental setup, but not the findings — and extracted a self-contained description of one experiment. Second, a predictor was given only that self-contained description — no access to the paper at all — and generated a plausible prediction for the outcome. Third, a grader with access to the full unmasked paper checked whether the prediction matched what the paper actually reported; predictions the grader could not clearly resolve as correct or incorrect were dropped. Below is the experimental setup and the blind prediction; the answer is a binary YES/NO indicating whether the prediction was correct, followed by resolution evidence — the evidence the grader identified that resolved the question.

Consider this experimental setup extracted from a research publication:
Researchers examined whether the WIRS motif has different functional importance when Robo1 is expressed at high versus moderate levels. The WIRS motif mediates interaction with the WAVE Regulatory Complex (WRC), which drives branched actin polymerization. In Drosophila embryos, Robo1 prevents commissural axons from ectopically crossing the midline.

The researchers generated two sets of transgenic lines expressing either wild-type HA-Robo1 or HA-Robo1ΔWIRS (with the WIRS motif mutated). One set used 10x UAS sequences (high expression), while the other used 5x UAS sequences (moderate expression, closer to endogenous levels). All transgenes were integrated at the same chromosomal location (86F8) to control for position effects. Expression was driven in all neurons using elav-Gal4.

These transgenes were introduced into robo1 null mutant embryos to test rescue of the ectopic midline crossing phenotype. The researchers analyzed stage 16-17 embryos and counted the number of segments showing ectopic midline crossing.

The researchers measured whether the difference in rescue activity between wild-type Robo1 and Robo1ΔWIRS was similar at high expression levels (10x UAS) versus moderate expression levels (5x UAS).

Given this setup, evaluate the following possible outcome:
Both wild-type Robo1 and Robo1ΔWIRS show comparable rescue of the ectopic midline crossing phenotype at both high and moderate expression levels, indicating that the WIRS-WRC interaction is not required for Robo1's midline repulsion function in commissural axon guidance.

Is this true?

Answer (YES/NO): NO